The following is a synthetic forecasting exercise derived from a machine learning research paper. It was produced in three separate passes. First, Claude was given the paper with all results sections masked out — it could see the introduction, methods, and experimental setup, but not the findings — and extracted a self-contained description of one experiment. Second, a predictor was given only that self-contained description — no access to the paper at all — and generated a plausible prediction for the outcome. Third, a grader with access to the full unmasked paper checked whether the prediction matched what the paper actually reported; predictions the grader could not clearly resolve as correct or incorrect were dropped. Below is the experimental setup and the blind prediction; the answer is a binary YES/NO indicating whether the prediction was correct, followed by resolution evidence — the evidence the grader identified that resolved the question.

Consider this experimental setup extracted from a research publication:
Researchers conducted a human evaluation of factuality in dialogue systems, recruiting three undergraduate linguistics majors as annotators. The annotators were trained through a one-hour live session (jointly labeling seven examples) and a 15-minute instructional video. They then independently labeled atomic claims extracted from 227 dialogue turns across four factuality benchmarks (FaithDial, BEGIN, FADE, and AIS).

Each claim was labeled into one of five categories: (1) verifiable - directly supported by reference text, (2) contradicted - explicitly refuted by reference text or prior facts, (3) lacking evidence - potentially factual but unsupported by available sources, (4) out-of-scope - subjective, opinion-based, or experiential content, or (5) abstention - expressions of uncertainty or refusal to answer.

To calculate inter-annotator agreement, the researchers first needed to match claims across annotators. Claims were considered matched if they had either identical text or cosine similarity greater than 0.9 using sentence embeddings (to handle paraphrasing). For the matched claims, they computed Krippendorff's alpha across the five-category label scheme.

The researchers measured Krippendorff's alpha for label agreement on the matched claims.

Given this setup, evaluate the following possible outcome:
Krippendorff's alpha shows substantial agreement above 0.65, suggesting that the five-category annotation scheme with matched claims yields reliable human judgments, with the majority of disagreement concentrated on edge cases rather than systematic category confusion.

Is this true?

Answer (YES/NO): YES